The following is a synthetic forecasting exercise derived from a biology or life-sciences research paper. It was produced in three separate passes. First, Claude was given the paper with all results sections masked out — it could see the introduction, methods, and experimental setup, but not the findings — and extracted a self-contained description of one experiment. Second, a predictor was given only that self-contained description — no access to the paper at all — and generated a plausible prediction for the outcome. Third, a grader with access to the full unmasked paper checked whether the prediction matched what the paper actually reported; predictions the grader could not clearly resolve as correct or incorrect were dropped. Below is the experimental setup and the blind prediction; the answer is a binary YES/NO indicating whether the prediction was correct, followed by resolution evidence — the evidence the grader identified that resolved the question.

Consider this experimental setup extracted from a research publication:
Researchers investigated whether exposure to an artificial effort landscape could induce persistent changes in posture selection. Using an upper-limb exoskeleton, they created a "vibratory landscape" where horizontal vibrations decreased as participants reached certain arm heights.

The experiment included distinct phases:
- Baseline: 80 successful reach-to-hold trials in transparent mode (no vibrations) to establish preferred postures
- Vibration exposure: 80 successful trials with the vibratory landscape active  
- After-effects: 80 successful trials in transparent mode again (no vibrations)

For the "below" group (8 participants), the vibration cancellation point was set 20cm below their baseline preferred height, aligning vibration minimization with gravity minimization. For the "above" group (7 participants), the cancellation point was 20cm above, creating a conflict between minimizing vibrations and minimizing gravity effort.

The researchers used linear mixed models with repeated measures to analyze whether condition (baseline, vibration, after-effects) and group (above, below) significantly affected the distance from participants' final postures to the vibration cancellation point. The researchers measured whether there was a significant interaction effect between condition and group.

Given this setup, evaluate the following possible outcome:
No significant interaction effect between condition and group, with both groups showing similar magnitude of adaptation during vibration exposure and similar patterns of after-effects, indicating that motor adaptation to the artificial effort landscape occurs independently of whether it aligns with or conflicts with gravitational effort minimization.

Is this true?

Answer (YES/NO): NO